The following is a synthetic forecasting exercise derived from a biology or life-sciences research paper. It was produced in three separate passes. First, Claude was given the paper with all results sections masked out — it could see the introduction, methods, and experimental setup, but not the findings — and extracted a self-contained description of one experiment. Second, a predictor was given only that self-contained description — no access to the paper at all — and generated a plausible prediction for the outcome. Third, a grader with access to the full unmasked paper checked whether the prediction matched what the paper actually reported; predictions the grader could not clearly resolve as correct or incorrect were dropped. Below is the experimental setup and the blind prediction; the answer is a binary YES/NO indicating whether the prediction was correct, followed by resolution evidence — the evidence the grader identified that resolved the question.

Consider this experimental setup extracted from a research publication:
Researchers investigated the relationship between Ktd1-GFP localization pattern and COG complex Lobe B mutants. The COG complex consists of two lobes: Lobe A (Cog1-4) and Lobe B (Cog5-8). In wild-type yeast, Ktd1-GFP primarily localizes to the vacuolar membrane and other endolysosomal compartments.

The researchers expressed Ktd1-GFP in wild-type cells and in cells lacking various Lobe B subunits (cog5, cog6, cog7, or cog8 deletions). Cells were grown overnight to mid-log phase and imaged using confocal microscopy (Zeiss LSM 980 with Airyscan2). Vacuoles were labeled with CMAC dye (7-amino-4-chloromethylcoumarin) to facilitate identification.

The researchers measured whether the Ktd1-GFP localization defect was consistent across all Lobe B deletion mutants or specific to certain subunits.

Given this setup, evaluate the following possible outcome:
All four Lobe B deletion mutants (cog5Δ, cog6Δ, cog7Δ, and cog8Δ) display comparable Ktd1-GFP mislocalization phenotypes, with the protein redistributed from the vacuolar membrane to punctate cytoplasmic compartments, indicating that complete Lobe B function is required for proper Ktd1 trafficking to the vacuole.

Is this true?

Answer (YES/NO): NO